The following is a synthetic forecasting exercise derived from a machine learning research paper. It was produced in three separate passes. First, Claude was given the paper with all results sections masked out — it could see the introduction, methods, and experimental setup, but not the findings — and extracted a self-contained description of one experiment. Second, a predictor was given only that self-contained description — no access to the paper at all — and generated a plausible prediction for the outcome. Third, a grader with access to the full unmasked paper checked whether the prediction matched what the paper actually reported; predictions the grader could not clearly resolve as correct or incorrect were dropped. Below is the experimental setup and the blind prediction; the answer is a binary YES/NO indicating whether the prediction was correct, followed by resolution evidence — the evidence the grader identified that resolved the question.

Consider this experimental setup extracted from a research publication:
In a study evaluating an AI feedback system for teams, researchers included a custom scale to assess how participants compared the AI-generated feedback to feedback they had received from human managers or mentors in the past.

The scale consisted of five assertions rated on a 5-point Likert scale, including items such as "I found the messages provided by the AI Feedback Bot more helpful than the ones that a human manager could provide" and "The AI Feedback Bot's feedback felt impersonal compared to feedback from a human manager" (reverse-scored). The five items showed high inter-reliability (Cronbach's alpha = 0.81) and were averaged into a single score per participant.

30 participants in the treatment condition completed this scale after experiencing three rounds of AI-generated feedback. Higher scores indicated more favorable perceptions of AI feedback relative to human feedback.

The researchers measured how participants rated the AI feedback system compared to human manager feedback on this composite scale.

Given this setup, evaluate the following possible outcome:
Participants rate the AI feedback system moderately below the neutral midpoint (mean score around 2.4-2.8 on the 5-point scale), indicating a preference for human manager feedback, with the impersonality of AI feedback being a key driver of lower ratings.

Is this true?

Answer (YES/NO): NO